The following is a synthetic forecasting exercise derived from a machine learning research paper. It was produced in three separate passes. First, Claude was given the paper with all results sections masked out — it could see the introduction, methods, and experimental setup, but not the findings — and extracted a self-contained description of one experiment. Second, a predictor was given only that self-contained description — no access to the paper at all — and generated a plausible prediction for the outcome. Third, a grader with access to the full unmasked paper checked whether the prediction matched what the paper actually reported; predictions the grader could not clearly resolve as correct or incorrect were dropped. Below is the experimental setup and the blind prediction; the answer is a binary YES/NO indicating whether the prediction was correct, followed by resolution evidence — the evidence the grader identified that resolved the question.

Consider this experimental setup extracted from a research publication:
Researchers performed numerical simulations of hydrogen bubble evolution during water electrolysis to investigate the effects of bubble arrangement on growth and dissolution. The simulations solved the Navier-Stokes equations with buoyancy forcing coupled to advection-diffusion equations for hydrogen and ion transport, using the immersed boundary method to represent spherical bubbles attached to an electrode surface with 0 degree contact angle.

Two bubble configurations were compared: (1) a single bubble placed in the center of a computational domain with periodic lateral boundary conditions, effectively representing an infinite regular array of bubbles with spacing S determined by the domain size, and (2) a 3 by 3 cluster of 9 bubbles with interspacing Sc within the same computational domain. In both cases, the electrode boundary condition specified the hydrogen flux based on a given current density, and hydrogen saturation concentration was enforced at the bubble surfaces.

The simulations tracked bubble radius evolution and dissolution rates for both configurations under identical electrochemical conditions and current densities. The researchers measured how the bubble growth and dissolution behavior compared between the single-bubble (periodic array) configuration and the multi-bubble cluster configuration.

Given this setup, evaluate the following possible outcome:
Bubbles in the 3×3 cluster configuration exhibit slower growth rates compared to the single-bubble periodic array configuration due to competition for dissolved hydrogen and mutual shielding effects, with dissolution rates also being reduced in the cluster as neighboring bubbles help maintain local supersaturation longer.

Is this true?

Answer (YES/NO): NO